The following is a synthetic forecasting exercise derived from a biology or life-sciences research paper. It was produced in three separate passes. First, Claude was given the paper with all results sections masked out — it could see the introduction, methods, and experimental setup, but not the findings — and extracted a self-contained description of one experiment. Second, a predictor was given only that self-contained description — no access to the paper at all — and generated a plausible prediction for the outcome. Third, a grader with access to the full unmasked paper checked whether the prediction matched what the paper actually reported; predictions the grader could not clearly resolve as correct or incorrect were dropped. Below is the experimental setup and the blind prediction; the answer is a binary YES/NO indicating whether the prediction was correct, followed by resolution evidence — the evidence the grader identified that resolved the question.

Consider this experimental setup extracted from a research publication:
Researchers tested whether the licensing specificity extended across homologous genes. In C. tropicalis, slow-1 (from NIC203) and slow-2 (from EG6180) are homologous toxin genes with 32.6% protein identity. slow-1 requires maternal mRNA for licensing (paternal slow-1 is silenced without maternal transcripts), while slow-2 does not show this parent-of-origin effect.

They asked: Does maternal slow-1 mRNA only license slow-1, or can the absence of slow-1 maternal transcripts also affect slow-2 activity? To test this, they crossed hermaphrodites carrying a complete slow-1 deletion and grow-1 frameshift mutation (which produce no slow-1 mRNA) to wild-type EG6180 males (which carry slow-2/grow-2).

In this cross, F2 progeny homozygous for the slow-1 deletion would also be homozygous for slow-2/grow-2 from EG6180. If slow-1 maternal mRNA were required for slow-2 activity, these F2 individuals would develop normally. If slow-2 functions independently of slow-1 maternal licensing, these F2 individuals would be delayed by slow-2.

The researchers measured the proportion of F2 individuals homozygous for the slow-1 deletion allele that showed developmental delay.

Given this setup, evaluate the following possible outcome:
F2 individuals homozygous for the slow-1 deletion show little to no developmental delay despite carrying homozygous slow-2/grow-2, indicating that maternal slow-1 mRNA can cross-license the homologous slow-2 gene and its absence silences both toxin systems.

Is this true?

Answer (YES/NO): NO